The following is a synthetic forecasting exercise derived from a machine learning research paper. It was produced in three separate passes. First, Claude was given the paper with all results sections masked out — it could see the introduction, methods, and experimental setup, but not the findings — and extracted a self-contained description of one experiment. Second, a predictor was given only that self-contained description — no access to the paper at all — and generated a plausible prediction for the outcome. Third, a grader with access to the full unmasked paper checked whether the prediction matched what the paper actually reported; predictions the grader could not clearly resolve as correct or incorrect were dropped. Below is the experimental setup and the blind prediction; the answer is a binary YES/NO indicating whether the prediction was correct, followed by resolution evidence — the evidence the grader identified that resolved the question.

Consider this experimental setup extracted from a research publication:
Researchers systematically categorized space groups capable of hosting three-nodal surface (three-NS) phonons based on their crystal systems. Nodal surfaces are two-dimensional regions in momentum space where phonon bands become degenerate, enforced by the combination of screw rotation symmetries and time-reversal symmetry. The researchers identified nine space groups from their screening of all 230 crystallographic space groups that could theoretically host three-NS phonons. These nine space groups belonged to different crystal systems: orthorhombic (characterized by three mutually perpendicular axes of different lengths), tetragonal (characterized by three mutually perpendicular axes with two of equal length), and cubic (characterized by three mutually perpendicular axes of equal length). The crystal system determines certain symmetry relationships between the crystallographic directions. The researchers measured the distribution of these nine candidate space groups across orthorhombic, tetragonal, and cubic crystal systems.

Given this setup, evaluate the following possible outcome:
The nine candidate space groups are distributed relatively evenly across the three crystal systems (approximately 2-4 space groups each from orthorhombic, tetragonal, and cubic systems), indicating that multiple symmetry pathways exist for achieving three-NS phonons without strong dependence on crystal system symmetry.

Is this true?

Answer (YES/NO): YES